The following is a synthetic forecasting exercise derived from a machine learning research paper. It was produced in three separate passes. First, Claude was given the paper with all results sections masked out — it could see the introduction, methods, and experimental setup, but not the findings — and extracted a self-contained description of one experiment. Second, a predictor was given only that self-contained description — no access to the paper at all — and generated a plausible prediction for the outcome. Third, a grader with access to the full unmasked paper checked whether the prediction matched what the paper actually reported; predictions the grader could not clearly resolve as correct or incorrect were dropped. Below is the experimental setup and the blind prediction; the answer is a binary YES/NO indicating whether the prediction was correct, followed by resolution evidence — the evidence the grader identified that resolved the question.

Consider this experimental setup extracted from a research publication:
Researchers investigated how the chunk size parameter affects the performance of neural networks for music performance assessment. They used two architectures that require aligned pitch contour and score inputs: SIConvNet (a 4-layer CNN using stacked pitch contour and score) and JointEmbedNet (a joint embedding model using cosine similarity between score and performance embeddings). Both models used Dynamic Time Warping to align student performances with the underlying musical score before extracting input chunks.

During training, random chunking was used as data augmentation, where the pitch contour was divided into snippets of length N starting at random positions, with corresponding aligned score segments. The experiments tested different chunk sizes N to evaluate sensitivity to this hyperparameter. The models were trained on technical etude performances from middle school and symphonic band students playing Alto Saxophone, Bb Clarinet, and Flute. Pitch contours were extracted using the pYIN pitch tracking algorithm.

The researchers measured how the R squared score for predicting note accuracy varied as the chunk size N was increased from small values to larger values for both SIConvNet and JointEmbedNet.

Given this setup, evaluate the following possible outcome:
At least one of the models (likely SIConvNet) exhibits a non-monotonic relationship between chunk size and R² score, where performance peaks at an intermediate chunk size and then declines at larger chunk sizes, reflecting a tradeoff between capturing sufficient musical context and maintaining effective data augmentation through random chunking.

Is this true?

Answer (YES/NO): NO